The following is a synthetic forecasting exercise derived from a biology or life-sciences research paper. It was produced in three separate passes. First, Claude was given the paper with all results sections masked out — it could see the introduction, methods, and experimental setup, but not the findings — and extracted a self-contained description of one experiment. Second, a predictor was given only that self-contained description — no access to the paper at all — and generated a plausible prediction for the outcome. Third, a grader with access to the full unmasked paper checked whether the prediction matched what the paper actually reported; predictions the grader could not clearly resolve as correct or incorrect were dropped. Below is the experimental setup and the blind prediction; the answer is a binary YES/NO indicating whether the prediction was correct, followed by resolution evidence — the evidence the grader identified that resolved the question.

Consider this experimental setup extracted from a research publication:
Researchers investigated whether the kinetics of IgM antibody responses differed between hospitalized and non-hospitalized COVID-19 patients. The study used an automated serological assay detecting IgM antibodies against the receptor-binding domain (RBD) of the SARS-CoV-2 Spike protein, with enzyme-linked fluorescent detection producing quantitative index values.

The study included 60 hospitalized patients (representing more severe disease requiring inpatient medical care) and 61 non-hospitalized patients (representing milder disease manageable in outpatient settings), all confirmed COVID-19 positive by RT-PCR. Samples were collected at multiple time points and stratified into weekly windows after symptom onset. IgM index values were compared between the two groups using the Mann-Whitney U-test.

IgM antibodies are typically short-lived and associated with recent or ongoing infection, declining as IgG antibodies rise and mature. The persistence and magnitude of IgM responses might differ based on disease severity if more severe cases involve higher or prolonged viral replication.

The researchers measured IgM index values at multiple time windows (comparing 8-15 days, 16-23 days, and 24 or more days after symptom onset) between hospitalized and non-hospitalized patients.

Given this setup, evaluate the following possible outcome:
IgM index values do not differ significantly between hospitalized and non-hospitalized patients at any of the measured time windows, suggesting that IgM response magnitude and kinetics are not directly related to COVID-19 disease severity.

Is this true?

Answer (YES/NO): NO